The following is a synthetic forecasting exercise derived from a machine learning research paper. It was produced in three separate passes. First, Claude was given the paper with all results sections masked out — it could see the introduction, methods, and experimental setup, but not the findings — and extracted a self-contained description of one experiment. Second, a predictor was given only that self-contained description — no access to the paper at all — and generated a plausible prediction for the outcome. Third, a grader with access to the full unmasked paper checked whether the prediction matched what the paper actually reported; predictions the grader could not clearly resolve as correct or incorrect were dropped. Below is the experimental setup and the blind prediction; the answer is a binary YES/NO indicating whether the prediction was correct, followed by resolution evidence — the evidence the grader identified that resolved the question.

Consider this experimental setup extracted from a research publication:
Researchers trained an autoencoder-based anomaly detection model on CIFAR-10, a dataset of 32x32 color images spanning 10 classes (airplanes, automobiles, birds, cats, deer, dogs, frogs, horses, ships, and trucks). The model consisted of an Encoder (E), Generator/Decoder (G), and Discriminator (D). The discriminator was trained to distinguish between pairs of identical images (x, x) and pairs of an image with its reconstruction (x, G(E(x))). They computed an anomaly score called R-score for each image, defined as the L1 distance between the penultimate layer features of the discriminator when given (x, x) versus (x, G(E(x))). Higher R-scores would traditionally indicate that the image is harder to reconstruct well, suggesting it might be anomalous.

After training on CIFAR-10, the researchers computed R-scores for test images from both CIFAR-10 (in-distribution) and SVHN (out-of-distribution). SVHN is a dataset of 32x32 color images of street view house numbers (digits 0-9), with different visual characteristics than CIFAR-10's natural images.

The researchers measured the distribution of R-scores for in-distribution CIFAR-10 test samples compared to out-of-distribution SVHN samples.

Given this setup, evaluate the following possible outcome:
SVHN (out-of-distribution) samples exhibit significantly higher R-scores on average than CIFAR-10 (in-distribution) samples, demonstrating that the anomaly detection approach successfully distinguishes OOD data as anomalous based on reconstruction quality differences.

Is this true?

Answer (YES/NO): NO